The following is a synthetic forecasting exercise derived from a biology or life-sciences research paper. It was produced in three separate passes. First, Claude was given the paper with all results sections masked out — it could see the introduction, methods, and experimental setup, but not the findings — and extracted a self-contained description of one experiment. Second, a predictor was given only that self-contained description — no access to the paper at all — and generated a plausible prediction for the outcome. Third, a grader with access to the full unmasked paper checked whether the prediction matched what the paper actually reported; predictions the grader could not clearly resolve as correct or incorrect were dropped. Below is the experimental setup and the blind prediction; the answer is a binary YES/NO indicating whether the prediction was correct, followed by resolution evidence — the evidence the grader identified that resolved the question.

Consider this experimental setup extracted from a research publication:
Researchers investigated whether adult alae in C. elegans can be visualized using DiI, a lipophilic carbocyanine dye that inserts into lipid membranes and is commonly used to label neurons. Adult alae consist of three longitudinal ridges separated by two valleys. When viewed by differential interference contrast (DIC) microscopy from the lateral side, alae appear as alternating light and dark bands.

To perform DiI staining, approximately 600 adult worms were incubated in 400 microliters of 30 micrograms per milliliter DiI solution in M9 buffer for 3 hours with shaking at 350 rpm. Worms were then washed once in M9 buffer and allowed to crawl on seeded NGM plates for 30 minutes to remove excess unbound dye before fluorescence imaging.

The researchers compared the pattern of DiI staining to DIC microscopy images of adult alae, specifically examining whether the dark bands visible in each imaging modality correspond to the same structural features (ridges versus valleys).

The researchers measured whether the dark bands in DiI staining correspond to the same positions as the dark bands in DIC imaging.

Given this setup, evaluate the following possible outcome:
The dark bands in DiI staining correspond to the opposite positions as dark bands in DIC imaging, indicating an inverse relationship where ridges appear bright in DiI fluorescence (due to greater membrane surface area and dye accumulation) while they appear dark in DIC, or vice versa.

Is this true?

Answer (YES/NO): NO